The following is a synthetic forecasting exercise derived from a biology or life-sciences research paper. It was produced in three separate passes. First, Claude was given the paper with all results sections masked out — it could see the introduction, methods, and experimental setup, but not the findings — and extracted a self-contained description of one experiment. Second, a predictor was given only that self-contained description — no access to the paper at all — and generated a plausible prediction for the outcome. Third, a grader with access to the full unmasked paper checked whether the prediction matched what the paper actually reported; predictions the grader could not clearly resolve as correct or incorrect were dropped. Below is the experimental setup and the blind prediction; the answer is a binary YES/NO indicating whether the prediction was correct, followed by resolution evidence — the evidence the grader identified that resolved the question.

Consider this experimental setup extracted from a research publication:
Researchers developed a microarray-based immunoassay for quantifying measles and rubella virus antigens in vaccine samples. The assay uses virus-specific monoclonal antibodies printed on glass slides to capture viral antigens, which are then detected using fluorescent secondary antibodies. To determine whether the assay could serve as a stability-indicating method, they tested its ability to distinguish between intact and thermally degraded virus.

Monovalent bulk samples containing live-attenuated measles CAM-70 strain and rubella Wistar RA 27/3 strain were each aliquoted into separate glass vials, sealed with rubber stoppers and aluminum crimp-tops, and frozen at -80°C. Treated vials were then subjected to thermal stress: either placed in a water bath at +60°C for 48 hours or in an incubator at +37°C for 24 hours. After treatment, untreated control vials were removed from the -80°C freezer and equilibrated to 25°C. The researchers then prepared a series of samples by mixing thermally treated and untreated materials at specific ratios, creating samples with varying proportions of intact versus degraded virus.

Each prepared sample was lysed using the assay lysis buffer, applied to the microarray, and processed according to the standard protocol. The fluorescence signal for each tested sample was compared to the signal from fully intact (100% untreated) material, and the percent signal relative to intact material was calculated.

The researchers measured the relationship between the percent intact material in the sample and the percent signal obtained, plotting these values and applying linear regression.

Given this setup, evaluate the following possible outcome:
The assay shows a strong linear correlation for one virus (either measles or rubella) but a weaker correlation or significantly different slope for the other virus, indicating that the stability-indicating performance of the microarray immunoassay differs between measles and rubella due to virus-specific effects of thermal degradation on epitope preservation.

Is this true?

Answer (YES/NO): NO